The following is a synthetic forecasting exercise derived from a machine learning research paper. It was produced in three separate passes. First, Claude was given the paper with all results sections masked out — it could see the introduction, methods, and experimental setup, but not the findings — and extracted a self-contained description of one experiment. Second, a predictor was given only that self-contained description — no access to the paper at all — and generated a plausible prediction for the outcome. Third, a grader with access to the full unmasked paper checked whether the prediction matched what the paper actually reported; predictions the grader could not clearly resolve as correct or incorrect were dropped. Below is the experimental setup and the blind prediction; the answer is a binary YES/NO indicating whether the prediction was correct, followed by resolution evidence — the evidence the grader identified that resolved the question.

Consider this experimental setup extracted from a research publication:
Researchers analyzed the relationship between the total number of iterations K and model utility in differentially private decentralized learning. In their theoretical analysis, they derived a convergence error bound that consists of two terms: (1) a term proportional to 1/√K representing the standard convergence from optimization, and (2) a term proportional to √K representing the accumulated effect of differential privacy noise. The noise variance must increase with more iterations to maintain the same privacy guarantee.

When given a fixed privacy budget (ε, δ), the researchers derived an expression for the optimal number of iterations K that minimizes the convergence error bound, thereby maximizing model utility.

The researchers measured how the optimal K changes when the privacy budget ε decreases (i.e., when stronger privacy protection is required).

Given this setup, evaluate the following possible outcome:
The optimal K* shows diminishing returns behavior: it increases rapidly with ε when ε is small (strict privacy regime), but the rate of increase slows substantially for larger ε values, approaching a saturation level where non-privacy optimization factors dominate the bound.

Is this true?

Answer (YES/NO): NO